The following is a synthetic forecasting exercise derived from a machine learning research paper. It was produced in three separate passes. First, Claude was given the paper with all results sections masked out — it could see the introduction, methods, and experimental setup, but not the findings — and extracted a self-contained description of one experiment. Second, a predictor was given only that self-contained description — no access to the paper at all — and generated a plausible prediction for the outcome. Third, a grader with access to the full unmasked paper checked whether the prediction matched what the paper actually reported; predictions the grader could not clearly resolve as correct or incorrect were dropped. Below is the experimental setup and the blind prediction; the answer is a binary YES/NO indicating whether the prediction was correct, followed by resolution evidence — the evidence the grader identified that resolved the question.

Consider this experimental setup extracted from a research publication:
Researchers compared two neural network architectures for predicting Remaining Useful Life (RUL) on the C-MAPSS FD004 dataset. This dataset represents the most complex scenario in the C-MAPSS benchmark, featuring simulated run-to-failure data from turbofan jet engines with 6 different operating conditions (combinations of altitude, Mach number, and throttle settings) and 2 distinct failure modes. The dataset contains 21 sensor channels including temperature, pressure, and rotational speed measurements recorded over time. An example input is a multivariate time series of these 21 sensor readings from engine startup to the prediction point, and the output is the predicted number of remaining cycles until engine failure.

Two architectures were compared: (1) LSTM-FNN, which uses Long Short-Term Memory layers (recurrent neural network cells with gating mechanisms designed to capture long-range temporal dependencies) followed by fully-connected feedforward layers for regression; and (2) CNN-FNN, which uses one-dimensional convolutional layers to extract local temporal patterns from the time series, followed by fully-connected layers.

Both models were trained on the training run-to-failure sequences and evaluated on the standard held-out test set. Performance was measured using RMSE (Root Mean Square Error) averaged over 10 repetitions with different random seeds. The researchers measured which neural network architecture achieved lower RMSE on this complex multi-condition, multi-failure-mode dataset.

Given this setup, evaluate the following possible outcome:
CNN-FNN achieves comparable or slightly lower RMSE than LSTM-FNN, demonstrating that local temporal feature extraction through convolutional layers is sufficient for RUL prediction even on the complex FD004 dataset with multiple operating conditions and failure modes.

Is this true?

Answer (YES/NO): NO